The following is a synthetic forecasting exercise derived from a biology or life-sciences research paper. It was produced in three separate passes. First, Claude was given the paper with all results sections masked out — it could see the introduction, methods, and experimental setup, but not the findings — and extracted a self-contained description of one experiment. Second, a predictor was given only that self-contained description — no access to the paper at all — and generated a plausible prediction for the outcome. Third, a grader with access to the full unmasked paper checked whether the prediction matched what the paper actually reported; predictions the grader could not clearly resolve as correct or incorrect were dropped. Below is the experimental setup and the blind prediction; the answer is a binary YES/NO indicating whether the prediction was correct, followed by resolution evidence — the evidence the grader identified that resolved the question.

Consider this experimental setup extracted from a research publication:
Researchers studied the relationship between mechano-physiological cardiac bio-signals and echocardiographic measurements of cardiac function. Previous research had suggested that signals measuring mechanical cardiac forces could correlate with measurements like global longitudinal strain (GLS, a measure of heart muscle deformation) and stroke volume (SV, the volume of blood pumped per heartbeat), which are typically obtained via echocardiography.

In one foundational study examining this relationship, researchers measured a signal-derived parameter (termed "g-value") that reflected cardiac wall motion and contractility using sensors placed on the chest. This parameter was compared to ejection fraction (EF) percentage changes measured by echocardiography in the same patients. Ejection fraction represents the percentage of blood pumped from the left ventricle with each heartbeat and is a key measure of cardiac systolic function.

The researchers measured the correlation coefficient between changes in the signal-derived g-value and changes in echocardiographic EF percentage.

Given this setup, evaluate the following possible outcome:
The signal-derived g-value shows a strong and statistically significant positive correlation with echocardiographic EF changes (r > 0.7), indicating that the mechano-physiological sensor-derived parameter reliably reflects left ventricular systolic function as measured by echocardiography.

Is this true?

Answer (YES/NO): YES